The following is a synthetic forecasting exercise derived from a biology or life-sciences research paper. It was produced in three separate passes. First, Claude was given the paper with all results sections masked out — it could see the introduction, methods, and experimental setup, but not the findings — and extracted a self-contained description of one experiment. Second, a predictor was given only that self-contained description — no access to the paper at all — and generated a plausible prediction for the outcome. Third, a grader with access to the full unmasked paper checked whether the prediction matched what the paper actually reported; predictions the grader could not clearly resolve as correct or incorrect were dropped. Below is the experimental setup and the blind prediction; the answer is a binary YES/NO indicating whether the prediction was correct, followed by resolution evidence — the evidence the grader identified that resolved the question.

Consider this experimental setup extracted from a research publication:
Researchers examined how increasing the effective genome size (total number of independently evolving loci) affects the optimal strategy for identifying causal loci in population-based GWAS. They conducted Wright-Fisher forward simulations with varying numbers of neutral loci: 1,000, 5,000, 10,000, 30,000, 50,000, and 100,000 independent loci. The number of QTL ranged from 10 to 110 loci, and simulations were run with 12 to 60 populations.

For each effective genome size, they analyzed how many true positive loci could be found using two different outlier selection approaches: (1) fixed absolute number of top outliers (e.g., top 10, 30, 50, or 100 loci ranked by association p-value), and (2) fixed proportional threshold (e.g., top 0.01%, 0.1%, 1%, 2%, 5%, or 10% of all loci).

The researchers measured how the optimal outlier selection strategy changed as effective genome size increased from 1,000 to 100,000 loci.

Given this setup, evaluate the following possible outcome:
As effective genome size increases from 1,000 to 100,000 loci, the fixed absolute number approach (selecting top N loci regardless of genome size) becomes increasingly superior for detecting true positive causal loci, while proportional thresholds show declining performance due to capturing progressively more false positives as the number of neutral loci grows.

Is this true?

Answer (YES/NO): NO